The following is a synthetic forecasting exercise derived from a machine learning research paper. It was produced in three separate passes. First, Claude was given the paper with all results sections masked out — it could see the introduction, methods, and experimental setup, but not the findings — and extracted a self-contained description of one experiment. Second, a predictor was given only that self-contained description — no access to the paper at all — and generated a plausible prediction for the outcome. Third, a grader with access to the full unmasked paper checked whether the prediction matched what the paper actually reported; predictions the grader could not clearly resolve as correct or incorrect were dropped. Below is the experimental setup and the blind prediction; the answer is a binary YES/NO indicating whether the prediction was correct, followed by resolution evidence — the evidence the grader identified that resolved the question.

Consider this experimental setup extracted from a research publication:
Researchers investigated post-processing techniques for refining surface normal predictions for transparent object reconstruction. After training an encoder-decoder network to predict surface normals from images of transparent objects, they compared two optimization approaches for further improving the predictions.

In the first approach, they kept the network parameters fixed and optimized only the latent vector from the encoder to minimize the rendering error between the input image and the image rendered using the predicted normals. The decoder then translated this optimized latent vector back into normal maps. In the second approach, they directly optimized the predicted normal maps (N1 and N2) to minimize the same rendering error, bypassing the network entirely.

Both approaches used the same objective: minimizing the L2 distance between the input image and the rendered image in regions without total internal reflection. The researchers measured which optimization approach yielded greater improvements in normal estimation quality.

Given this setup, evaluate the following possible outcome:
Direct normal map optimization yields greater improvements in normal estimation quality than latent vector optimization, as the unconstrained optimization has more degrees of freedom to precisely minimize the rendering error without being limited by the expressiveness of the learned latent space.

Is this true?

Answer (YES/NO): NO